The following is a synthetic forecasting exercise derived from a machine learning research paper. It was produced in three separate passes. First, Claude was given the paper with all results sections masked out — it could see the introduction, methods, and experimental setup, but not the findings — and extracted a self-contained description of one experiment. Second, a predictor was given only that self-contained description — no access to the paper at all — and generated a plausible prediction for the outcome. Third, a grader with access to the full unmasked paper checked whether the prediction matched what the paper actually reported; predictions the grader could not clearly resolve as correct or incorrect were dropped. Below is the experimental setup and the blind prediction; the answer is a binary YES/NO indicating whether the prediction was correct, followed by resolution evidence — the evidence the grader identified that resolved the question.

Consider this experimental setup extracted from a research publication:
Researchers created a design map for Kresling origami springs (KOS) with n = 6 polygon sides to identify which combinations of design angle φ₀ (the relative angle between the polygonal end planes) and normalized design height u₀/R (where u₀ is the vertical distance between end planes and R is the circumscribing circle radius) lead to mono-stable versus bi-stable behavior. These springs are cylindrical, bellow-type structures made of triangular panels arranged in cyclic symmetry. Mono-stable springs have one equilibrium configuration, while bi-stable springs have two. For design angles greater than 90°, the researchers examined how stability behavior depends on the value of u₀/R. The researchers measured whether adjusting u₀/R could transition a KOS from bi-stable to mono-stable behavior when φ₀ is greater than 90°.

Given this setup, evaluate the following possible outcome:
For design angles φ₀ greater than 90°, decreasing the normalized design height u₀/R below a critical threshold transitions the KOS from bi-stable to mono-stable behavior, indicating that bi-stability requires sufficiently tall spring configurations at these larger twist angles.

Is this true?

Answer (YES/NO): NO